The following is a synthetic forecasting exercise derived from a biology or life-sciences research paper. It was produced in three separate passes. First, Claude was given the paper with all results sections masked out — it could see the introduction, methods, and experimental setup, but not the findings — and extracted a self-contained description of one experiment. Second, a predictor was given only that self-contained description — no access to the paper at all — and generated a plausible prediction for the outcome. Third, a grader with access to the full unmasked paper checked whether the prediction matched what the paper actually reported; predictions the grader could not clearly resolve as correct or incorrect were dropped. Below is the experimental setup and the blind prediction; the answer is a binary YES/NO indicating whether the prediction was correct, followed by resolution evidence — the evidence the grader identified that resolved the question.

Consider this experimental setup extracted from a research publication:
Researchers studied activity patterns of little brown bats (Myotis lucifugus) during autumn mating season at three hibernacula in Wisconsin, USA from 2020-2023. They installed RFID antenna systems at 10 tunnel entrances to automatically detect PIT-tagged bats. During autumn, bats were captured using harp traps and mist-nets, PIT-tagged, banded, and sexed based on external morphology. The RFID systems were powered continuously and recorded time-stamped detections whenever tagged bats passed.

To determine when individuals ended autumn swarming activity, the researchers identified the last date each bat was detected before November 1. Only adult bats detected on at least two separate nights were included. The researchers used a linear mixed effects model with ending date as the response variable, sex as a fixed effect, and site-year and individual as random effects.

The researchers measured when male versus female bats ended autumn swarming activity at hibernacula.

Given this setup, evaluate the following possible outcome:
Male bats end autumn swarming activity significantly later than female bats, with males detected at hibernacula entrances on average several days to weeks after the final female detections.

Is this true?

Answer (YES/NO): YES